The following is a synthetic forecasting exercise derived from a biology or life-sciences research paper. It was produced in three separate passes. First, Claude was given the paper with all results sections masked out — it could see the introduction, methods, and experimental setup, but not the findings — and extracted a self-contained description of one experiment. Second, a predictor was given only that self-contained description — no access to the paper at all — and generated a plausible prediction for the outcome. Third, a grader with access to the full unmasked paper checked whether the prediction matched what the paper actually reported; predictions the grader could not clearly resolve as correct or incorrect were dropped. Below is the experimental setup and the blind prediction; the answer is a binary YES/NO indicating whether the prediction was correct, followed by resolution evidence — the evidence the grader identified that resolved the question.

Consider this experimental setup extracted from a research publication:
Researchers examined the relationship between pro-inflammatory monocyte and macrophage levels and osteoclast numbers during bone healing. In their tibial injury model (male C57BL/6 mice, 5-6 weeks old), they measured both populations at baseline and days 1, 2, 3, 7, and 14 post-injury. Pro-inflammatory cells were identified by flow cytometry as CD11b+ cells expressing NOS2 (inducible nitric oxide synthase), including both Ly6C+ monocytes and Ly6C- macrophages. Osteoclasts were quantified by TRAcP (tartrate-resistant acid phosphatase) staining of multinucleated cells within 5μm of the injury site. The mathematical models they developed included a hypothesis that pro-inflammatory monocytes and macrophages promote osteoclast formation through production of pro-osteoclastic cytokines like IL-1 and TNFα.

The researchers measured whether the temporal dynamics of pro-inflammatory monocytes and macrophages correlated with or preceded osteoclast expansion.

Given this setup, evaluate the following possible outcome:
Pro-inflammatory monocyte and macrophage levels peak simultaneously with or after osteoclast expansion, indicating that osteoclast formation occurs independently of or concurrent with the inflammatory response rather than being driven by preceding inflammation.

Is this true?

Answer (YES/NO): NO